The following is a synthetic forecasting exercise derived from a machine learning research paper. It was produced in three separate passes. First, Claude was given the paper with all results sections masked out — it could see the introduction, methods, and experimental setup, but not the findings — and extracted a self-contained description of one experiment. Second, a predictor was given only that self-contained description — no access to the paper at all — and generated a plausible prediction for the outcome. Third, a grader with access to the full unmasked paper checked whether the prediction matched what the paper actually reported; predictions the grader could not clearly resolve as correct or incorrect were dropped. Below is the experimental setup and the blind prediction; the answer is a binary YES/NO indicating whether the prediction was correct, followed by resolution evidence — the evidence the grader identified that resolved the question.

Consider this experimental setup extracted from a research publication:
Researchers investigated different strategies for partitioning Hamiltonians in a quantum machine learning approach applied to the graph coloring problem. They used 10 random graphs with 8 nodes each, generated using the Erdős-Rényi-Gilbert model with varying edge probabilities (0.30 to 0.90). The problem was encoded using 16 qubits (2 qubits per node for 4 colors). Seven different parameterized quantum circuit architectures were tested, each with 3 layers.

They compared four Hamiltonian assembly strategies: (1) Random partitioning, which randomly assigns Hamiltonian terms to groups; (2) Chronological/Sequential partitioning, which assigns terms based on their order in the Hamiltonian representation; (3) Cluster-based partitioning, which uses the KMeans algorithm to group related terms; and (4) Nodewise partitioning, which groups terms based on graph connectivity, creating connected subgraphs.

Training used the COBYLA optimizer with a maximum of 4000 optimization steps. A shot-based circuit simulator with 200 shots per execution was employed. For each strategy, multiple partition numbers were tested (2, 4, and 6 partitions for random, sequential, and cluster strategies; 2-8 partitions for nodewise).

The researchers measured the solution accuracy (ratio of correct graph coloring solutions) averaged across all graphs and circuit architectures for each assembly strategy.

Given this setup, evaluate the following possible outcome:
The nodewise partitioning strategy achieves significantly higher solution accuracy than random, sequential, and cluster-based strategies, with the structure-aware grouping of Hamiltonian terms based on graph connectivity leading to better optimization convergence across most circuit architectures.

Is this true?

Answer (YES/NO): NO